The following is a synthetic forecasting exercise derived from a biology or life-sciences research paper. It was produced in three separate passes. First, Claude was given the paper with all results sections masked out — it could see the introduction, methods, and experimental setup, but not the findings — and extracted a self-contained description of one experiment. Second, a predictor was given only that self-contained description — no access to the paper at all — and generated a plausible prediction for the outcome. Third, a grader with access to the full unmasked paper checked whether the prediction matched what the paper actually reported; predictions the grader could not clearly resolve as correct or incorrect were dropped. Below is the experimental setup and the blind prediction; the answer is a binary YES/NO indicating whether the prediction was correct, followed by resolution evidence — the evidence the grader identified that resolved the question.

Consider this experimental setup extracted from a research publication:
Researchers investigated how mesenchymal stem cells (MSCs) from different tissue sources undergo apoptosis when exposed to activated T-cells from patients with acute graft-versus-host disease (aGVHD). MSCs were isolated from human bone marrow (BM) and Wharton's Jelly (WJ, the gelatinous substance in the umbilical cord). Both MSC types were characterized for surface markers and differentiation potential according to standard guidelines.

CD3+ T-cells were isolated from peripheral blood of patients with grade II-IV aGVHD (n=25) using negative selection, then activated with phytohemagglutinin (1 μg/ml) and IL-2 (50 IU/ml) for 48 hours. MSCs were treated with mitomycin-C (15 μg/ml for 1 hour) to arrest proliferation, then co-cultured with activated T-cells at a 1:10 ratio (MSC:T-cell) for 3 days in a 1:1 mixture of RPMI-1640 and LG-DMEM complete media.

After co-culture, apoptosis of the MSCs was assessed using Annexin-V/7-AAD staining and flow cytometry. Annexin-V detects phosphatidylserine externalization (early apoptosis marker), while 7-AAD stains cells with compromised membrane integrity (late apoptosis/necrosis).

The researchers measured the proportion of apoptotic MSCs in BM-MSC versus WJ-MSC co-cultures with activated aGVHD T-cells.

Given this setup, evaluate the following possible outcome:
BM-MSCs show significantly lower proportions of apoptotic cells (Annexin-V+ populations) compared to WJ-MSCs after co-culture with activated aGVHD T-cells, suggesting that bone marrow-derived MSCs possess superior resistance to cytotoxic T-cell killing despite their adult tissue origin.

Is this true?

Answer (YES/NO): NO